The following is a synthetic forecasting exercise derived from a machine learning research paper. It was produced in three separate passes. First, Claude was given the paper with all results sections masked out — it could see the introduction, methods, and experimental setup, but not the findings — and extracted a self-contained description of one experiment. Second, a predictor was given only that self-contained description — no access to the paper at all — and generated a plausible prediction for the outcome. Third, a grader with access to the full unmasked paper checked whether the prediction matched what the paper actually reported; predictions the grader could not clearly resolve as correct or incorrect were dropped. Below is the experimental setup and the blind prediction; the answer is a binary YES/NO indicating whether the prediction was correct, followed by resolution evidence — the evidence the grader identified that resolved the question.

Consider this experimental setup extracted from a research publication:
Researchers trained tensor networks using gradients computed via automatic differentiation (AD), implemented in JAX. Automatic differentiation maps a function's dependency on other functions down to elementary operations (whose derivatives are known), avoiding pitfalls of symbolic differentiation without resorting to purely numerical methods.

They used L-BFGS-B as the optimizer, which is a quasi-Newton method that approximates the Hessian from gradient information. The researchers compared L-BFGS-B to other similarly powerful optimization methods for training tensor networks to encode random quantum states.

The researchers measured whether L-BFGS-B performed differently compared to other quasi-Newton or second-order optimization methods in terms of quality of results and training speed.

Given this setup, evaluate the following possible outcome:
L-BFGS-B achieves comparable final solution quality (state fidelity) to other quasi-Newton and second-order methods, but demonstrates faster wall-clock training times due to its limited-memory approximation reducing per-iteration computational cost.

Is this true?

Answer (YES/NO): NO